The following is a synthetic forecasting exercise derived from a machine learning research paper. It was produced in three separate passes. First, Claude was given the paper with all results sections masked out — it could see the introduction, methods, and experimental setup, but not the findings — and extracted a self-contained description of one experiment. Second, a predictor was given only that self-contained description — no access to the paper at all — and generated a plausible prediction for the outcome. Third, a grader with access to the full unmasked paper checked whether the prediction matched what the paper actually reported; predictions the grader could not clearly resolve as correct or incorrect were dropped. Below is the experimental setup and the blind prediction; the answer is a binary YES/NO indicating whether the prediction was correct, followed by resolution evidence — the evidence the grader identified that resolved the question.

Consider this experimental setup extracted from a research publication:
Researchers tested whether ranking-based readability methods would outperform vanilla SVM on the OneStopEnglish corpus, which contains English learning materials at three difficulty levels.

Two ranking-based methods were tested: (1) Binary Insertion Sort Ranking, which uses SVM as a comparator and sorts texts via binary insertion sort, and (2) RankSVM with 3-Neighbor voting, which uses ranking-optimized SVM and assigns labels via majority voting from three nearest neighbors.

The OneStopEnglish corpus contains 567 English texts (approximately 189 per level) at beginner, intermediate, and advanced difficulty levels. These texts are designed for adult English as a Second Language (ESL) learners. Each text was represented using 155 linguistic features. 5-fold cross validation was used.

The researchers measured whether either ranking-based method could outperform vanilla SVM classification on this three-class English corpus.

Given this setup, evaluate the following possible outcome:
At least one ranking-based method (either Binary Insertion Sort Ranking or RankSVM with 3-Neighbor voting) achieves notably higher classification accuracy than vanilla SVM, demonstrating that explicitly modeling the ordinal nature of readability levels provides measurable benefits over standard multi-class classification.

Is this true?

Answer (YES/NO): NO